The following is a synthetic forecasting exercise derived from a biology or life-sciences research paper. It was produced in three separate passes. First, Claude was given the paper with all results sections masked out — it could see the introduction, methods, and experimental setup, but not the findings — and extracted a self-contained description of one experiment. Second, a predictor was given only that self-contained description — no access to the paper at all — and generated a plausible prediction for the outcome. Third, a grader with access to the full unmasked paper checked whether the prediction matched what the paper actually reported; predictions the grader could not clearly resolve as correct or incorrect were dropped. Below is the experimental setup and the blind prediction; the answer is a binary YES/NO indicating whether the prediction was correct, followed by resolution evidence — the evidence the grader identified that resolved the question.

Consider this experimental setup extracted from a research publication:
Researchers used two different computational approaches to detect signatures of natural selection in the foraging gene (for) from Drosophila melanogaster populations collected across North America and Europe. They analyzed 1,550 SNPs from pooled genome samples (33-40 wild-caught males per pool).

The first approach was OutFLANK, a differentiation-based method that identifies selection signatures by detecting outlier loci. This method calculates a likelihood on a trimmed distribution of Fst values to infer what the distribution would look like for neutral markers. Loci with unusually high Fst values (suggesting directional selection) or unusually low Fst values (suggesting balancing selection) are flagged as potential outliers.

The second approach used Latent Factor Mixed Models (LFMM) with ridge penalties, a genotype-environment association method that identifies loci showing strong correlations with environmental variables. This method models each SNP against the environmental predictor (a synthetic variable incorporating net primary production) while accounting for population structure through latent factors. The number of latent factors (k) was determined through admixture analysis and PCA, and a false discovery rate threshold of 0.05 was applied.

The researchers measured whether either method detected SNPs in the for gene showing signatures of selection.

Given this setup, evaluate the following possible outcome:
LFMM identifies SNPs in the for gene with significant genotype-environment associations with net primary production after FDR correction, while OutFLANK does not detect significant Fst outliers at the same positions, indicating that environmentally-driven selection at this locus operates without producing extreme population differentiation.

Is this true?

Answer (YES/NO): YES